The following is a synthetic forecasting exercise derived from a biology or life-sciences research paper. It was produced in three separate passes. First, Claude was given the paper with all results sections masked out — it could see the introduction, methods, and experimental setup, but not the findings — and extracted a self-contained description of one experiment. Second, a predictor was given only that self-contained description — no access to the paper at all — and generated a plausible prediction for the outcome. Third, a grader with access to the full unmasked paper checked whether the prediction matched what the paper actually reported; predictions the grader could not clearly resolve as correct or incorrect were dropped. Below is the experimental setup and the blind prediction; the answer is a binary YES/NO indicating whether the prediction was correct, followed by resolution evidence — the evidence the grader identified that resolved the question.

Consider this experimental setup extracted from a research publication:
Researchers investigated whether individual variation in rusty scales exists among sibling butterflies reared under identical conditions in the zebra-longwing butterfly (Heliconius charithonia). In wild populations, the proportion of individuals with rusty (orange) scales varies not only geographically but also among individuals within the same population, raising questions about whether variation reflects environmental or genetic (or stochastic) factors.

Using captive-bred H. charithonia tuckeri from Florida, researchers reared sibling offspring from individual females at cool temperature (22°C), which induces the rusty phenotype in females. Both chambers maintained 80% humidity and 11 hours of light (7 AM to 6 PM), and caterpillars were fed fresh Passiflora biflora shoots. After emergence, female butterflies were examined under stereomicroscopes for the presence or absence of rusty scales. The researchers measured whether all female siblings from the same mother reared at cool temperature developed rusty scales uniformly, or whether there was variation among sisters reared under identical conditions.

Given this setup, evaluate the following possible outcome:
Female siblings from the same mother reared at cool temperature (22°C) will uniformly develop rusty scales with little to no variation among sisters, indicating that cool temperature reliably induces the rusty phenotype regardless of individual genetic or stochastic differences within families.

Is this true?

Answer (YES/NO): NO